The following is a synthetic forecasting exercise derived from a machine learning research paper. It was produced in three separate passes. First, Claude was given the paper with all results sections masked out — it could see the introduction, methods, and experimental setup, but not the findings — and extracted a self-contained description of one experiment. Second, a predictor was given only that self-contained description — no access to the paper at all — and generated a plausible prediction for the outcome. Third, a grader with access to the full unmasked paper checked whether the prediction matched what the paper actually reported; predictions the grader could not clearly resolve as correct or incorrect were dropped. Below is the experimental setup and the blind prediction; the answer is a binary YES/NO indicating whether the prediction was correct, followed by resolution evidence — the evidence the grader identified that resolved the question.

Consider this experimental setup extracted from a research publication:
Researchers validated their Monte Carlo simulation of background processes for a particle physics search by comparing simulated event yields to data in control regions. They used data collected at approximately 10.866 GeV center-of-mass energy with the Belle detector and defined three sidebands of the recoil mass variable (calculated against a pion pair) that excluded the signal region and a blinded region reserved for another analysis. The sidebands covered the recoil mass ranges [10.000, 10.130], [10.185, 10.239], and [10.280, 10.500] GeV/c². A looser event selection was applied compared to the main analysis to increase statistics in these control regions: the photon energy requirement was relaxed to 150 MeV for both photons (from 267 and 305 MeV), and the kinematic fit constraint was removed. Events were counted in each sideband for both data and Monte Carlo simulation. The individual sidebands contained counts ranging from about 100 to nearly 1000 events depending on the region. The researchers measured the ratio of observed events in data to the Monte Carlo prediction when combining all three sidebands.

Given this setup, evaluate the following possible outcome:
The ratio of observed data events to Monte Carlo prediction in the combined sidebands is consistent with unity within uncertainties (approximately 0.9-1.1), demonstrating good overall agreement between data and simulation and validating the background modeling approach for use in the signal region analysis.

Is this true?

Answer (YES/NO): YES